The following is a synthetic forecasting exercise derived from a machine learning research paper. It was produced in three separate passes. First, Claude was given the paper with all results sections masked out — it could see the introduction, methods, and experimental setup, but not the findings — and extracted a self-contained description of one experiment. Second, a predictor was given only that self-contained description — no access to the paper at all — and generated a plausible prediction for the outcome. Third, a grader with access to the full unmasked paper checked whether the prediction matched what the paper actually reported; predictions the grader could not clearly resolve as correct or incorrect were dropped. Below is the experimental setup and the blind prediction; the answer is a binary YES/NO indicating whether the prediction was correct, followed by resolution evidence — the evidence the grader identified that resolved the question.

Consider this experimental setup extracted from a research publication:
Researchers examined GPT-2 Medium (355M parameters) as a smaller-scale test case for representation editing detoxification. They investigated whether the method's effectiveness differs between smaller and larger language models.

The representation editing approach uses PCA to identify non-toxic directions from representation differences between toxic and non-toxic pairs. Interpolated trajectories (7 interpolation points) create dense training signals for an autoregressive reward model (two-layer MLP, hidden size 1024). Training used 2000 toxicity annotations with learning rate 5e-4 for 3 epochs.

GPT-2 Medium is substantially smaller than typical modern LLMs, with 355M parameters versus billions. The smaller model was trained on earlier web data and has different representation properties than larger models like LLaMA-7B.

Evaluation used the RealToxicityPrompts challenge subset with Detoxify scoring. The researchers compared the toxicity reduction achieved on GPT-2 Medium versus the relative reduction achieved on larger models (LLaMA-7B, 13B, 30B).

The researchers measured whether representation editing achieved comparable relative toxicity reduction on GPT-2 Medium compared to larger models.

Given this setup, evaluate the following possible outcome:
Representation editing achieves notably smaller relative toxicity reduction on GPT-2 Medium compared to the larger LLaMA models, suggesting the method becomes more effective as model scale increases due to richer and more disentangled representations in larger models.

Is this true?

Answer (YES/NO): NO